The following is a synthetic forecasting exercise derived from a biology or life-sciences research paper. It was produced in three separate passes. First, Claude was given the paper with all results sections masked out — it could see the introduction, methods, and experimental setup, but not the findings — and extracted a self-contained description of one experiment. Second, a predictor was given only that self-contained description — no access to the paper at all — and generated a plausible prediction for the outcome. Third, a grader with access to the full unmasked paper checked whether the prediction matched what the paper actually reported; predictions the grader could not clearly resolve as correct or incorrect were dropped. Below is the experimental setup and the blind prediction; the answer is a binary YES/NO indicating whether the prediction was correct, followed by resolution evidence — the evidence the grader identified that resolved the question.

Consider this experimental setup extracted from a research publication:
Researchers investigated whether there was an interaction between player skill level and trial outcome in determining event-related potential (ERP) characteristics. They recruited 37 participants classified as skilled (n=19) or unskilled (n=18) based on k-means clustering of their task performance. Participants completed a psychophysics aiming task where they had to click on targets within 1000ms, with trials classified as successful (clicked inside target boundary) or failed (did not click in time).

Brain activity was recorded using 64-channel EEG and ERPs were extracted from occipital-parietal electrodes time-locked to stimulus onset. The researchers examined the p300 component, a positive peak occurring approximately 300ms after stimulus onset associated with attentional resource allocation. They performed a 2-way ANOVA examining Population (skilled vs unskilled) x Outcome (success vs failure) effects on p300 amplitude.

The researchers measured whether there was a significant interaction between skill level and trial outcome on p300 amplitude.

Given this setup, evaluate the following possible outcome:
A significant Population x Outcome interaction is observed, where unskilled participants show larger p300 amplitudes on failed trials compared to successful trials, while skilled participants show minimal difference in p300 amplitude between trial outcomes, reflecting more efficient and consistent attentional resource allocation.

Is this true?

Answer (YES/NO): NO